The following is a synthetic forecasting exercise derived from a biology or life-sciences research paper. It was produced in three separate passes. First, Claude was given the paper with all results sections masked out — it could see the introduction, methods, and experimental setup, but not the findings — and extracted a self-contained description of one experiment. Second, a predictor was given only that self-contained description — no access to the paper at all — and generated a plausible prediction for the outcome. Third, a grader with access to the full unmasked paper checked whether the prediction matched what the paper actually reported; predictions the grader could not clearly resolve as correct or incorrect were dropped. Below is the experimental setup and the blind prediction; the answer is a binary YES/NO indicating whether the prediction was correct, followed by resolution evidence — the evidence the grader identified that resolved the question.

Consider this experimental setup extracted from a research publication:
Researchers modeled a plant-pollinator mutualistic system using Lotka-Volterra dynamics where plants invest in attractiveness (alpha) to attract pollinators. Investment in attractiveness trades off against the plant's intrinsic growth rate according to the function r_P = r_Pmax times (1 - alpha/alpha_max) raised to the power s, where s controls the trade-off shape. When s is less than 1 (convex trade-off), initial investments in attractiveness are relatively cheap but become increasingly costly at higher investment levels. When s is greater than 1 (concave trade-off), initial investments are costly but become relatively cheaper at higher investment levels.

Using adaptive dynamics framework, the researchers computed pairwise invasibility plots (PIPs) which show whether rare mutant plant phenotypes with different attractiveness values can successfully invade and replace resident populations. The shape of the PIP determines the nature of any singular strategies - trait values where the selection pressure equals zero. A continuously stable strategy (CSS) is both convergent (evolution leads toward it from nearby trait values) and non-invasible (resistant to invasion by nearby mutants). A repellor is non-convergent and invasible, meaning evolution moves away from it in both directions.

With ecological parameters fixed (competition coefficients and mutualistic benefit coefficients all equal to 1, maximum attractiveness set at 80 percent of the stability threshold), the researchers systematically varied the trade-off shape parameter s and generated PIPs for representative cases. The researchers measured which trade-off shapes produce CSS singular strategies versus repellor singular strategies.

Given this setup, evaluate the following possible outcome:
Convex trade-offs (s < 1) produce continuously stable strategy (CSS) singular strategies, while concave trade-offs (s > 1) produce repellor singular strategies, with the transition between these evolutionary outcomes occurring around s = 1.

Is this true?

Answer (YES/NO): NO